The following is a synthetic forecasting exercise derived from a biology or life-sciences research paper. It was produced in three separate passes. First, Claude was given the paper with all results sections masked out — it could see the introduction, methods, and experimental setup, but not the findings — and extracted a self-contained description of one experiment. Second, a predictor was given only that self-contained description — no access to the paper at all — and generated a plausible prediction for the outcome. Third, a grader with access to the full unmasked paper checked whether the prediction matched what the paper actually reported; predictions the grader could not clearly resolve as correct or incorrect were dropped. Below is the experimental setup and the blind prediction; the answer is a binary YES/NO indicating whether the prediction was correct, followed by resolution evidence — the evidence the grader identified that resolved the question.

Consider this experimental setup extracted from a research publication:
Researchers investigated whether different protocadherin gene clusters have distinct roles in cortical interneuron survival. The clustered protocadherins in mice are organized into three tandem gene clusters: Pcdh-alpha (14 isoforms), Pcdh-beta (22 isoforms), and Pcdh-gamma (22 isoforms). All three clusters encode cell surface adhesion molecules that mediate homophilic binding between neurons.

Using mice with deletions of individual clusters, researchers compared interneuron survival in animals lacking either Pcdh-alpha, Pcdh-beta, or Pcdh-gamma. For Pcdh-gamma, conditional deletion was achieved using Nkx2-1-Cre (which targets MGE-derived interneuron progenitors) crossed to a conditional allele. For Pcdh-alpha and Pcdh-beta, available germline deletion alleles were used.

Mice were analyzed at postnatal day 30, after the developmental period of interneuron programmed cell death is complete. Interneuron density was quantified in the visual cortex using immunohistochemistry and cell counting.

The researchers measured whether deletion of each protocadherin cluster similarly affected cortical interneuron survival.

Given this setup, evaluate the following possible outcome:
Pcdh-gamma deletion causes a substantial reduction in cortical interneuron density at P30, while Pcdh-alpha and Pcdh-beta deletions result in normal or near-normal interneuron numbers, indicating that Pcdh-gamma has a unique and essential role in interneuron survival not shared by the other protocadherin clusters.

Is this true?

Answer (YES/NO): YES